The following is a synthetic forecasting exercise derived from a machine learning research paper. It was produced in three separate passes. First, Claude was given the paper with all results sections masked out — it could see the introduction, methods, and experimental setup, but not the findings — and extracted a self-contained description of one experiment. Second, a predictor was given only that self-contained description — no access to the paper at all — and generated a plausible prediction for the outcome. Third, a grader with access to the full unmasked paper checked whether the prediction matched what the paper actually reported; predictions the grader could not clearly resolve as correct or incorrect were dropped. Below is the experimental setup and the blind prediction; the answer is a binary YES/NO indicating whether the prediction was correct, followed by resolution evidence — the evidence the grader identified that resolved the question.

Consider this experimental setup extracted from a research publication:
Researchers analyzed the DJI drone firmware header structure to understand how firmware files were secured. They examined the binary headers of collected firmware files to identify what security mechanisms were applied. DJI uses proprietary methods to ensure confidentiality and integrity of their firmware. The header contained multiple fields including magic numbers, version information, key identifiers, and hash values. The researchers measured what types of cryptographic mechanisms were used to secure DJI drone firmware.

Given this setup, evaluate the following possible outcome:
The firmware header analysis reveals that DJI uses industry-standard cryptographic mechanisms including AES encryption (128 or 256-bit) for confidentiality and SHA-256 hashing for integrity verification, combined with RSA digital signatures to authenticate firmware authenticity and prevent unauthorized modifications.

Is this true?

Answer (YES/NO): YES